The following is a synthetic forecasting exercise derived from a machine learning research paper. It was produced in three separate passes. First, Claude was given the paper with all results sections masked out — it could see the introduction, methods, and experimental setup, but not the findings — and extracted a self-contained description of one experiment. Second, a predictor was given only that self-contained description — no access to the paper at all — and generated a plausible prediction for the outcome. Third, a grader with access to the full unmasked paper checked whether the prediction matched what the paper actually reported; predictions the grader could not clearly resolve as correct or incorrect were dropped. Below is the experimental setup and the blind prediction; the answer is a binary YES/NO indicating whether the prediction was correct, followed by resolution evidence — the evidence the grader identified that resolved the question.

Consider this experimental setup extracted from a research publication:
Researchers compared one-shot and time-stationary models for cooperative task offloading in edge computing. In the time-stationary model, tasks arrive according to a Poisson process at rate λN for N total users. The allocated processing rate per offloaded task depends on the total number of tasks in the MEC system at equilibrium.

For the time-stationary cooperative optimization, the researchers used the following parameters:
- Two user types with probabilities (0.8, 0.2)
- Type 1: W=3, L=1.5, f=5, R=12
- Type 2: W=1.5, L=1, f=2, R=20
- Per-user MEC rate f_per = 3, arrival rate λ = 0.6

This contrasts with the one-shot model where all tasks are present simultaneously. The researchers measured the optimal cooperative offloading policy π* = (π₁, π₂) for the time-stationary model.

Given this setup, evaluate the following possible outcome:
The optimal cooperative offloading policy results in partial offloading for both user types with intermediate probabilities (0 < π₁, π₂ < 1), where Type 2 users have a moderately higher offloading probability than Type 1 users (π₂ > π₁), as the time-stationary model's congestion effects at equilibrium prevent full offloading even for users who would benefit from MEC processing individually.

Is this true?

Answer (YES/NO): NO